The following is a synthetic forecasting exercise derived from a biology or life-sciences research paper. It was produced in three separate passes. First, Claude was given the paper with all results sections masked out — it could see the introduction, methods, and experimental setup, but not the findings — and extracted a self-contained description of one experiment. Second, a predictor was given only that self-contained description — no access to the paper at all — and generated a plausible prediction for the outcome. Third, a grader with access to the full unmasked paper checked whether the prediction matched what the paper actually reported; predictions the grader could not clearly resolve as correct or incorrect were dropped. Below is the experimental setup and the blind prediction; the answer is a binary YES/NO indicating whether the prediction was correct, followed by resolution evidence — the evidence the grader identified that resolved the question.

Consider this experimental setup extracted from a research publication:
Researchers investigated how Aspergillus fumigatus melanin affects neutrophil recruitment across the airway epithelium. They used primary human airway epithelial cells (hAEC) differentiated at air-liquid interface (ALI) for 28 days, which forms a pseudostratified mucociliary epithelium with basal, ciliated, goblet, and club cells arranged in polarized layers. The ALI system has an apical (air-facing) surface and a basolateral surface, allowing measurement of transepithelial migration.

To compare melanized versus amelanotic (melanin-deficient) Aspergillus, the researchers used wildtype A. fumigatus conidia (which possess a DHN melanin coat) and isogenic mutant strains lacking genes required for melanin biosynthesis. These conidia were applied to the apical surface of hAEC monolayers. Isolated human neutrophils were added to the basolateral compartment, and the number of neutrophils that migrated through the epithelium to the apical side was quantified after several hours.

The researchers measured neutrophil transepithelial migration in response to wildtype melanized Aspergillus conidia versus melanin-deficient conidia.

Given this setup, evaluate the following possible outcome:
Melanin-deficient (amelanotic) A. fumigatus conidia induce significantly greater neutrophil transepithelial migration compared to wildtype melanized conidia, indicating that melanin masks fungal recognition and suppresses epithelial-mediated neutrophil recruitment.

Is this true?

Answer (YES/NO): YES